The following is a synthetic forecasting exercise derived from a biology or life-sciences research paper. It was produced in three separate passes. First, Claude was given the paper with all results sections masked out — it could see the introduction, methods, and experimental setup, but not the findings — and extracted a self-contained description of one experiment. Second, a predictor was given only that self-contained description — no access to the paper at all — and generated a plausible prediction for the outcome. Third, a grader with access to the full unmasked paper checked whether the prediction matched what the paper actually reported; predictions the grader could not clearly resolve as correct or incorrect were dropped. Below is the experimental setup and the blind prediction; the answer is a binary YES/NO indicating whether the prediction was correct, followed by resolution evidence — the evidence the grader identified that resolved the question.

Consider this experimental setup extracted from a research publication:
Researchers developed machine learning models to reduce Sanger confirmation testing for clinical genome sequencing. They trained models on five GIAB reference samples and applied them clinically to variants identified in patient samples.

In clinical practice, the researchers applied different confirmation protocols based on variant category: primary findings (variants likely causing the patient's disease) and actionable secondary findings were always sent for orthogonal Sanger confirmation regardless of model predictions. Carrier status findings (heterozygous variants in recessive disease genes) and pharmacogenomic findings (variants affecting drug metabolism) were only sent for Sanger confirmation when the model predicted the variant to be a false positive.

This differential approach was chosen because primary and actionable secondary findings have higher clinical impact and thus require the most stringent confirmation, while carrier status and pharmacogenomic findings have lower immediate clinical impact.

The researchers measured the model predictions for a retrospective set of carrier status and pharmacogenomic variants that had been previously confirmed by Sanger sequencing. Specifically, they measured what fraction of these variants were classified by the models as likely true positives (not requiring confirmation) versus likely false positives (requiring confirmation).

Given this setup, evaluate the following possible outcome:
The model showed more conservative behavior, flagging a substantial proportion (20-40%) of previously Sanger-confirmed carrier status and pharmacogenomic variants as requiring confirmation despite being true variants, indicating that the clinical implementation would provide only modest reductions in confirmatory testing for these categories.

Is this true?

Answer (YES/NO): NO